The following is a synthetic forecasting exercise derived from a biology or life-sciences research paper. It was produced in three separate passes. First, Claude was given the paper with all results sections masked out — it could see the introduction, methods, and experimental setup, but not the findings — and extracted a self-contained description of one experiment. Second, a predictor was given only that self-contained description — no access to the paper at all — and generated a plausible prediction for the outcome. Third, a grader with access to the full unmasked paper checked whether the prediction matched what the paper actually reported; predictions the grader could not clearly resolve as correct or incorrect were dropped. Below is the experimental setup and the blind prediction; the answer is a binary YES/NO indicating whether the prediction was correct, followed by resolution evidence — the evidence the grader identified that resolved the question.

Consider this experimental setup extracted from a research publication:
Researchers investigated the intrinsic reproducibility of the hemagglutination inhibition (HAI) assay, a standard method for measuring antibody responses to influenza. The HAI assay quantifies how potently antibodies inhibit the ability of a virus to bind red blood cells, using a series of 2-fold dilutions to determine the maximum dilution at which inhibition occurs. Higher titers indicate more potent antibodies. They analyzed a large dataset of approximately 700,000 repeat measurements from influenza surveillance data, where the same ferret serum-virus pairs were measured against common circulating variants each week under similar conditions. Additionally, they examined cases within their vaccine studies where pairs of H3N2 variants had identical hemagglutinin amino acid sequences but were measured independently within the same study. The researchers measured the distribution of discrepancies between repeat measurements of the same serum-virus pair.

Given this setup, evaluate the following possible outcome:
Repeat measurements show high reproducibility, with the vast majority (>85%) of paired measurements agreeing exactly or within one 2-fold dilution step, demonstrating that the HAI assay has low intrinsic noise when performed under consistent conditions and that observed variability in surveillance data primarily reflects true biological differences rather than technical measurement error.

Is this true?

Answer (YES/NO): NO